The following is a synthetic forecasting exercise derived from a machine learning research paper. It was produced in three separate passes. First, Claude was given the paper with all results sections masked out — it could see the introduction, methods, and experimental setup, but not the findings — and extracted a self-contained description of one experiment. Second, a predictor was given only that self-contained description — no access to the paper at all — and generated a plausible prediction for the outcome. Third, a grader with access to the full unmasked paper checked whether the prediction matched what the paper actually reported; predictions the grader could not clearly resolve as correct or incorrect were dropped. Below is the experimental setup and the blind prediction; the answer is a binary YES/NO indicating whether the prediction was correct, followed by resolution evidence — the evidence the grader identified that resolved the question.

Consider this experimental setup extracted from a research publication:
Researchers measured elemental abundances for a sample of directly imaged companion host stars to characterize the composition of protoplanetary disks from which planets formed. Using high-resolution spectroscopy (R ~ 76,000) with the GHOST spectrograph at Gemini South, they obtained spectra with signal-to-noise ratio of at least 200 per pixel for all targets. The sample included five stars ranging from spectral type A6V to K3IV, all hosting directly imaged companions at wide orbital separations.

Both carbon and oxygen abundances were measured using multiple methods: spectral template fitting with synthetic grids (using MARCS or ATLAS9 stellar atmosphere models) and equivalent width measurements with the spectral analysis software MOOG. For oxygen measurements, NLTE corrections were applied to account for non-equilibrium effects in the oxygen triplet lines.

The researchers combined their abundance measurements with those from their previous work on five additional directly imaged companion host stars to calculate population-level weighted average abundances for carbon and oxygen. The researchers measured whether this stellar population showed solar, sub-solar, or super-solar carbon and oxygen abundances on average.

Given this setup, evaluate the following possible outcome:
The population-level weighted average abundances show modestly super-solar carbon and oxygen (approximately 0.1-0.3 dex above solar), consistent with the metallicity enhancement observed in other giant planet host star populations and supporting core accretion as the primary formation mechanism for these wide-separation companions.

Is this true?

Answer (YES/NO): NO